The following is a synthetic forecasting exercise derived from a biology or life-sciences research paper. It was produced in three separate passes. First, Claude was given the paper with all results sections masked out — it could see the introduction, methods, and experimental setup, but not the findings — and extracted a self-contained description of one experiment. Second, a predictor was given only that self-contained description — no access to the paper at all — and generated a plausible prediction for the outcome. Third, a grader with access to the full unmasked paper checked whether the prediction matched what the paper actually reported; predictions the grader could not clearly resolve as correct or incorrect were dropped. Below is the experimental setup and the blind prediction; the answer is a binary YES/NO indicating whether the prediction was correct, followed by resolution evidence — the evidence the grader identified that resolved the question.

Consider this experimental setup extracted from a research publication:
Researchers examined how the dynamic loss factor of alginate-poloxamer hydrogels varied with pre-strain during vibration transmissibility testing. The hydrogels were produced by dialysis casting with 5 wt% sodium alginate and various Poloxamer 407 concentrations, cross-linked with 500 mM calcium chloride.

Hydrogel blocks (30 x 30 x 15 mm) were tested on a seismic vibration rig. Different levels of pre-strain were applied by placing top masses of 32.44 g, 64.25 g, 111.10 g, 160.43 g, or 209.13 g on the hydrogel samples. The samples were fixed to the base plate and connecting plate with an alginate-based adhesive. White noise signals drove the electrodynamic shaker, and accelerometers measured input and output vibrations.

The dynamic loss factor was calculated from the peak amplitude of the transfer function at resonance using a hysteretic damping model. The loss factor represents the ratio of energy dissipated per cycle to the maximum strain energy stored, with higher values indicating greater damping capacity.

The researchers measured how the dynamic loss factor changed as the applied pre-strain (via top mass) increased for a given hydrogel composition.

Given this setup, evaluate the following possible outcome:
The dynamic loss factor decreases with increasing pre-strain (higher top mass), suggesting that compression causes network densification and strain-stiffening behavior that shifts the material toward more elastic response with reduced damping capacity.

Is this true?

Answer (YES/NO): NO